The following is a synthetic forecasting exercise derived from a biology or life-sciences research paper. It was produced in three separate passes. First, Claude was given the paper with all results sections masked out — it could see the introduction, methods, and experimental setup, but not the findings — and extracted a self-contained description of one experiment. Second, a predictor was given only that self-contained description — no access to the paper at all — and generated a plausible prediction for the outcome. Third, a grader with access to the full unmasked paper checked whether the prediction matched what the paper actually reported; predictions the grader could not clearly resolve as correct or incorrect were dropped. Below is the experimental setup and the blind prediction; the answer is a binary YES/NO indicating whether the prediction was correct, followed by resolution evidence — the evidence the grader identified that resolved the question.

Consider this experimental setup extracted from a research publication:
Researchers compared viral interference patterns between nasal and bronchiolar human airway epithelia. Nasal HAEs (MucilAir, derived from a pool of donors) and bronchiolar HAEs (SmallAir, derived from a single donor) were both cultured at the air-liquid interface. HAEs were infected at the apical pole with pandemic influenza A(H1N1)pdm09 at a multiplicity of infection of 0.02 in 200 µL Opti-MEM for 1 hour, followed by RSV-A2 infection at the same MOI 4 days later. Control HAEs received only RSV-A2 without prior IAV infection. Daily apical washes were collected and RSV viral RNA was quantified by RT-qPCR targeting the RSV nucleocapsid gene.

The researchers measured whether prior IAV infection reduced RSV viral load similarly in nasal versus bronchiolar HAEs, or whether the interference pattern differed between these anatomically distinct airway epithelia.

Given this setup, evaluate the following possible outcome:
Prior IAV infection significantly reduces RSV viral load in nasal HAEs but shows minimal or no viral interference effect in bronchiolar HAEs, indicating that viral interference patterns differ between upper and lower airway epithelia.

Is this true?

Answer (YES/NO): NO